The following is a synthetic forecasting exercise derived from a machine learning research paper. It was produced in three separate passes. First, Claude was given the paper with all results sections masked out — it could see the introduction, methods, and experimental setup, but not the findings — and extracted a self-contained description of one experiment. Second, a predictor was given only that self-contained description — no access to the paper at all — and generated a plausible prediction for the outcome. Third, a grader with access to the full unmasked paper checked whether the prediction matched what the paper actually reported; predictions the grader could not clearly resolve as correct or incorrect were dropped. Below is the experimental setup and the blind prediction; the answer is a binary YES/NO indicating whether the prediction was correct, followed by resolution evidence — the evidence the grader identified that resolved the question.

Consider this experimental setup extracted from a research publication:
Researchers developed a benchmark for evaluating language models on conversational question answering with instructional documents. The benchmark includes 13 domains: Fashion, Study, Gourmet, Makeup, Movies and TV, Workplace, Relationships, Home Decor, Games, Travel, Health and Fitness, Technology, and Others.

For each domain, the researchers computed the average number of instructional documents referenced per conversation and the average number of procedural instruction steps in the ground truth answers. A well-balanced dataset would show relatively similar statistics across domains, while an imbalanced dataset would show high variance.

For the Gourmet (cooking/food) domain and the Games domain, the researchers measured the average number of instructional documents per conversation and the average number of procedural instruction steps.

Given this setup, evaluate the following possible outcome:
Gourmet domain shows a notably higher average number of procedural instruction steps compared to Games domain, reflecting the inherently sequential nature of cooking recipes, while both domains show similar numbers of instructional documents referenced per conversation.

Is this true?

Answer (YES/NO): NO